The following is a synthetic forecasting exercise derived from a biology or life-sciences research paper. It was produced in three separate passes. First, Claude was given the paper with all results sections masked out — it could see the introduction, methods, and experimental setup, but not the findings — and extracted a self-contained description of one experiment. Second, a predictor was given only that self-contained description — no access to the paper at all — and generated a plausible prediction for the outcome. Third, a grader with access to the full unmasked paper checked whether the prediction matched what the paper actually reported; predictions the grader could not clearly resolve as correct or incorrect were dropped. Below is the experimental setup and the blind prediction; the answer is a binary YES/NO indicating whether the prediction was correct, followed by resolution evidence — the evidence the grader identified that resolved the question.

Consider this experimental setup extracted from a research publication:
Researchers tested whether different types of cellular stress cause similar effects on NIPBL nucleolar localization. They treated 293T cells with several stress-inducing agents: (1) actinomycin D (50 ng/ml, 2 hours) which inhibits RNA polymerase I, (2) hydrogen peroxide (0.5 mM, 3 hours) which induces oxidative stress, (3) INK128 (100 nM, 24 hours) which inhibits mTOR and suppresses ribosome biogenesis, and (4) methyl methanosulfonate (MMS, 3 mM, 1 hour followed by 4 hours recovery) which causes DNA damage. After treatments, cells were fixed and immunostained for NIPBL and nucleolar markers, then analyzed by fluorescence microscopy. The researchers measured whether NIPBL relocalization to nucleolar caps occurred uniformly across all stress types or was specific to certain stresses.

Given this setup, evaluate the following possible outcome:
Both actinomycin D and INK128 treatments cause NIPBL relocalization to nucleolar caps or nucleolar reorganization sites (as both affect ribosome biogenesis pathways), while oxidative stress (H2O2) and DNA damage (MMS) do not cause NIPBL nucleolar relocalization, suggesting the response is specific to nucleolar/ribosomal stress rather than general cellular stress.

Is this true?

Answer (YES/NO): NO